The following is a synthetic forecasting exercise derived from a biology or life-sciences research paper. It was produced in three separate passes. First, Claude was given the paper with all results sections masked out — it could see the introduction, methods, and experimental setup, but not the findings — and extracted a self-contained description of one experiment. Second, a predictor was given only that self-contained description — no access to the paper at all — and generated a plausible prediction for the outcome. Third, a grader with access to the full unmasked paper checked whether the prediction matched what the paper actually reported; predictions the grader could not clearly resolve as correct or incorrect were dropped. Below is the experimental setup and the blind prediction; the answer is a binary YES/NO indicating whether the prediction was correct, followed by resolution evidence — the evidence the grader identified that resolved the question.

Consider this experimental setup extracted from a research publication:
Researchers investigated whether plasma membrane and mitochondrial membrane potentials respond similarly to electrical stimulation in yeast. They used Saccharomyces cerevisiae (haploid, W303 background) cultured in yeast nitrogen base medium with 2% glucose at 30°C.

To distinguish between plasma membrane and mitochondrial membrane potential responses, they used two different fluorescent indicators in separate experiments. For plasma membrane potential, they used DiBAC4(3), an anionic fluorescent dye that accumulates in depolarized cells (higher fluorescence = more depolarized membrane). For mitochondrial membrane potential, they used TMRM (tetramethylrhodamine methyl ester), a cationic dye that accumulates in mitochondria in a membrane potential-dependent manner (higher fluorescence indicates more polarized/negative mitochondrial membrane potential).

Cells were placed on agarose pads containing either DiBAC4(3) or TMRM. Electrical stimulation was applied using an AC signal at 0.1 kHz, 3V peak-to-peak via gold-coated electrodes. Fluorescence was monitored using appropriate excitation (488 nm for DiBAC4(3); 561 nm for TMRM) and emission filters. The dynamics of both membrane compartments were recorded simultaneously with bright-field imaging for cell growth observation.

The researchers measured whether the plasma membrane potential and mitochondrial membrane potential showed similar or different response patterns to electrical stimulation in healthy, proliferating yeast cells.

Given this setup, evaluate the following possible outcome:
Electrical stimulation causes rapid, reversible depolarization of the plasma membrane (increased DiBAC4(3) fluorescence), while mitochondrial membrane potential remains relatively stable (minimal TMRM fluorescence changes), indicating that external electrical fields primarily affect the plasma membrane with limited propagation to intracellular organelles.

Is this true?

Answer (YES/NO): NO